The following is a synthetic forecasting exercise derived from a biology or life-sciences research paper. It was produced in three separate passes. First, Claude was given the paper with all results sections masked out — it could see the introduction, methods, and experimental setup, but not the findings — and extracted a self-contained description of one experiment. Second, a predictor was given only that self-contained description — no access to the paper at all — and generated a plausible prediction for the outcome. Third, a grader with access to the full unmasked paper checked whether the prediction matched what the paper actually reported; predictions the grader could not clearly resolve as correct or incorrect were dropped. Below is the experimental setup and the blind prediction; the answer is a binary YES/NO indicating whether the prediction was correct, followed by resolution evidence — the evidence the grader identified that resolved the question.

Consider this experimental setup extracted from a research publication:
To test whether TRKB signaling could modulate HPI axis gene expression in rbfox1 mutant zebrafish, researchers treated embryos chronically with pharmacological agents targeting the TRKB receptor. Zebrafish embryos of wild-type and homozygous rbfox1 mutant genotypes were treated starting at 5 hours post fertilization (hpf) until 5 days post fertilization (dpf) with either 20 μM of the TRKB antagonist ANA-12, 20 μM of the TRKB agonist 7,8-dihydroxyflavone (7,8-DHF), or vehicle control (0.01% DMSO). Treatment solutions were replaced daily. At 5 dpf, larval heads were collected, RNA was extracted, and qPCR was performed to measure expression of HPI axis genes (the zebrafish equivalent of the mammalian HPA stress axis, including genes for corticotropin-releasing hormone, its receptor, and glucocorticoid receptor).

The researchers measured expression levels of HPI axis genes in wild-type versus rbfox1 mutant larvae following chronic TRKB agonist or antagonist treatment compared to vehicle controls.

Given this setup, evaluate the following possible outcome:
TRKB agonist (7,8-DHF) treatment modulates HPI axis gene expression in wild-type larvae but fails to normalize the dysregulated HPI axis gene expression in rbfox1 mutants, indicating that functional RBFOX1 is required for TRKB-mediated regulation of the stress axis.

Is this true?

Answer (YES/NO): NO